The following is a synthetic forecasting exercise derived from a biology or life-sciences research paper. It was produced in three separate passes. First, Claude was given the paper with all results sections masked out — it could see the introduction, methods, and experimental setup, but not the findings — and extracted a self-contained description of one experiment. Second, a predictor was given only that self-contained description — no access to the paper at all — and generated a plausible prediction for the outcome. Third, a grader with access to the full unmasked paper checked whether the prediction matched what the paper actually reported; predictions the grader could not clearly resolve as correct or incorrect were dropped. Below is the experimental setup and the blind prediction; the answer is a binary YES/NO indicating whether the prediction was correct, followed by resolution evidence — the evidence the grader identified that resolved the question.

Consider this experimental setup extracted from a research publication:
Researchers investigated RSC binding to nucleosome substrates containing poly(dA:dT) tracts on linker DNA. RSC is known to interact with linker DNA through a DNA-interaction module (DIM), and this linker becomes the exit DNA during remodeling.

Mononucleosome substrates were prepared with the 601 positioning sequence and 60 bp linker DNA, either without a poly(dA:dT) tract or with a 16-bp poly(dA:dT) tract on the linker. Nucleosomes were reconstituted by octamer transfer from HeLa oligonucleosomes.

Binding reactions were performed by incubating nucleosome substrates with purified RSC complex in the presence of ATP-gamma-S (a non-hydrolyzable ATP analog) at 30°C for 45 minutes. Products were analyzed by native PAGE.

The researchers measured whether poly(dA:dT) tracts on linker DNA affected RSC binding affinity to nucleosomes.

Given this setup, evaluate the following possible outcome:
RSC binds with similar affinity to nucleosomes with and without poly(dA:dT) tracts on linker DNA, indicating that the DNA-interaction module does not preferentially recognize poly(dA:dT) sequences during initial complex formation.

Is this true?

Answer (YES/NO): NO